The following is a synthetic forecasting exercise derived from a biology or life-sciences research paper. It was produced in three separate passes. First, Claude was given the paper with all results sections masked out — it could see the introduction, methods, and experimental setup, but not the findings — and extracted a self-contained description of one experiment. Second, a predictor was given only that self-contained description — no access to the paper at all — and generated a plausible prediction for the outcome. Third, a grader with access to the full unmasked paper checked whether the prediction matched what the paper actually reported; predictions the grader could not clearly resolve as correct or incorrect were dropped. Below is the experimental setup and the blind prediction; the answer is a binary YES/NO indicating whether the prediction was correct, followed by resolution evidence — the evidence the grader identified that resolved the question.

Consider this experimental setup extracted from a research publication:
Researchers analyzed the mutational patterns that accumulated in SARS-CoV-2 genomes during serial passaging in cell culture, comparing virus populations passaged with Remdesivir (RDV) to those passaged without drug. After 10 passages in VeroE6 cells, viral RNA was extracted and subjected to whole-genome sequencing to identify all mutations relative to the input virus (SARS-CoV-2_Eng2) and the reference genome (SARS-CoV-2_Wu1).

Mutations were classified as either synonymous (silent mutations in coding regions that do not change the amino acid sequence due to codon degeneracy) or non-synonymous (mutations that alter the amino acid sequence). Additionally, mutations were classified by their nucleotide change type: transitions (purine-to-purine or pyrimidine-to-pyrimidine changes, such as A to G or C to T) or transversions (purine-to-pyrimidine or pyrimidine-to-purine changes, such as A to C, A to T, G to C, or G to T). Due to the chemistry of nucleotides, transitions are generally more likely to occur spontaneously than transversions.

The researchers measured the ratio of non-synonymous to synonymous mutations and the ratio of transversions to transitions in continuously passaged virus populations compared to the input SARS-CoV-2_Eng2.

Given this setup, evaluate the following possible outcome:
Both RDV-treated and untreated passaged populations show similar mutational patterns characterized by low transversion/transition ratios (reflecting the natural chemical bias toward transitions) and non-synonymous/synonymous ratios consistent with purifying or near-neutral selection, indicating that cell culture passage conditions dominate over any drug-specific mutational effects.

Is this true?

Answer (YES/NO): NO